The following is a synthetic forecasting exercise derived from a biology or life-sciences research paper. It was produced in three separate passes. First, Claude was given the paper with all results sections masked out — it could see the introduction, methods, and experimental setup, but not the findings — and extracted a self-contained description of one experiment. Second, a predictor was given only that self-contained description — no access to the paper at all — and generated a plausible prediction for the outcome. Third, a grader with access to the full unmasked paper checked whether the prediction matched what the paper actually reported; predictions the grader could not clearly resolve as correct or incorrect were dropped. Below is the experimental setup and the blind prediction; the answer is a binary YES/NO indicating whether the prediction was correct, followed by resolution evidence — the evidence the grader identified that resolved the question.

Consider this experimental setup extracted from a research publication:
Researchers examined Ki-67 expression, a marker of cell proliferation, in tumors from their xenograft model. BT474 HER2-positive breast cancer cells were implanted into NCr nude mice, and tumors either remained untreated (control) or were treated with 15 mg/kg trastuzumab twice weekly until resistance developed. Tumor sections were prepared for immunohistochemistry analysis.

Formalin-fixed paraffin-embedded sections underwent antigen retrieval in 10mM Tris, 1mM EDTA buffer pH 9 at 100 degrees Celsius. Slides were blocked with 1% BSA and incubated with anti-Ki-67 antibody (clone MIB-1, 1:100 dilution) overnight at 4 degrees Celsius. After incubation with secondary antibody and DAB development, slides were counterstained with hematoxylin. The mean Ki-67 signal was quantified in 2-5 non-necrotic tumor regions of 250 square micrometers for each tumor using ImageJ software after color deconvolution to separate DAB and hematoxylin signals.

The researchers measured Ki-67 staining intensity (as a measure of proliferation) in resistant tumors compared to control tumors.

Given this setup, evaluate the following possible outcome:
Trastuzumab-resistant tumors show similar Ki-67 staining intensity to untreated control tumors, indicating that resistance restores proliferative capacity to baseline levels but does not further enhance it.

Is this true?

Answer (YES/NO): YES